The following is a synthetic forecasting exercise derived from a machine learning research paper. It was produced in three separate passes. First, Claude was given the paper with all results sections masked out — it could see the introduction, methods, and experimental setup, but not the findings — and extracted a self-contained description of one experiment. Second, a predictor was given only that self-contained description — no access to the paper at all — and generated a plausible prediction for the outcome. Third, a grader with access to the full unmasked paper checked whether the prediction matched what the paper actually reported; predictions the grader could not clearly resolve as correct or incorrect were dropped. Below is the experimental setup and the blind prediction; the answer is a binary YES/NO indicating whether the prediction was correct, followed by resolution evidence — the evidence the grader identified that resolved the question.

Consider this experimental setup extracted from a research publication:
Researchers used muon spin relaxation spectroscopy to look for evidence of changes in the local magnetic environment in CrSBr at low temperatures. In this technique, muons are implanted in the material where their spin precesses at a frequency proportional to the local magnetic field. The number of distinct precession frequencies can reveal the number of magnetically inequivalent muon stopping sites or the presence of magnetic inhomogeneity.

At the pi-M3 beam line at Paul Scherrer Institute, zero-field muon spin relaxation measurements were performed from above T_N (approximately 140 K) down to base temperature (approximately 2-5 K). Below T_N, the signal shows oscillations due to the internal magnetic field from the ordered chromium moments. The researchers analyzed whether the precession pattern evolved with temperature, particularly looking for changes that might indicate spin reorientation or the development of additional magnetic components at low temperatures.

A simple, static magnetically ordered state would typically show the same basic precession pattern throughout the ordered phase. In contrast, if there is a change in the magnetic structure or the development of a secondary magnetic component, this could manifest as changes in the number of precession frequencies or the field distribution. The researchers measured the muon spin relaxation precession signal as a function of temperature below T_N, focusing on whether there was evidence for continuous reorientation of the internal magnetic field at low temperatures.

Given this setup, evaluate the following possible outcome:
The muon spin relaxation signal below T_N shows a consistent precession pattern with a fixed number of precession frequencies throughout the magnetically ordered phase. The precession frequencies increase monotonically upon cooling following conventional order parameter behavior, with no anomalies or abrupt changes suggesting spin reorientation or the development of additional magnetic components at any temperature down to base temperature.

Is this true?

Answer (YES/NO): NO